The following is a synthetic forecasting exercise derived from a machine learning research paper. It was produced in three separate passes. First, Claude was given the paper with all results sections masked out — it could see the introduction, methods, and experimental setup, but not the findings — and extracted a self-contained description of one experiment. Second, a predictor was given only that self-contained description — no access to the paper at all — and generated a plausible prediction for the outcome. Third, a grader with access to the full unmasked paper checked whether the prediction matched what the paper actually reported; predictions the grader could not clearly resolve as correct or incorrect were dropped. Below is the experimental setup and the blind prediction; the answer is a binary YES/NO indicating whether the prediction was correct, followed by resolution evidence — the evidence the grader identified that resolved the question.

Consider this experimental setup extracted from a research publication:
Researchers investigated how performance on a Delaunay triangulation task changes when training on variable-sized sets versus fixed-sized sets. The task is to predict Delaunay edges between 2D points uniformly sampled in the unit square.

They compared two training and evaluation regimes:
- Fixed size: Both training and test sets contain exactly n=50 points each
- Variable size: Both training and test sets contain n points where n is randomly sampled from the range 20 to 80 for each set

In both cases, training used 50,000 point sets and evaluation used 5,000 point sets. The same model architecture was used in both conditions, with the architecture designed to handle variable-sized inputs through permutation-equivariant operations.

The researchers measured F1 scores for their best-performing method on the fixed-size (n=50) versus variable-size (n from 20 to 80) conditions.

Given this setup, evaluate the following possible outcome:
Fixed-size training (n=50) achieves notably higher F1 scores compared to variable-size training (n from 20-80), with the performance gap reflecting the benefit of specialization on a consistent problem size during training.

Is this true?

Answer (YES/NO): YES